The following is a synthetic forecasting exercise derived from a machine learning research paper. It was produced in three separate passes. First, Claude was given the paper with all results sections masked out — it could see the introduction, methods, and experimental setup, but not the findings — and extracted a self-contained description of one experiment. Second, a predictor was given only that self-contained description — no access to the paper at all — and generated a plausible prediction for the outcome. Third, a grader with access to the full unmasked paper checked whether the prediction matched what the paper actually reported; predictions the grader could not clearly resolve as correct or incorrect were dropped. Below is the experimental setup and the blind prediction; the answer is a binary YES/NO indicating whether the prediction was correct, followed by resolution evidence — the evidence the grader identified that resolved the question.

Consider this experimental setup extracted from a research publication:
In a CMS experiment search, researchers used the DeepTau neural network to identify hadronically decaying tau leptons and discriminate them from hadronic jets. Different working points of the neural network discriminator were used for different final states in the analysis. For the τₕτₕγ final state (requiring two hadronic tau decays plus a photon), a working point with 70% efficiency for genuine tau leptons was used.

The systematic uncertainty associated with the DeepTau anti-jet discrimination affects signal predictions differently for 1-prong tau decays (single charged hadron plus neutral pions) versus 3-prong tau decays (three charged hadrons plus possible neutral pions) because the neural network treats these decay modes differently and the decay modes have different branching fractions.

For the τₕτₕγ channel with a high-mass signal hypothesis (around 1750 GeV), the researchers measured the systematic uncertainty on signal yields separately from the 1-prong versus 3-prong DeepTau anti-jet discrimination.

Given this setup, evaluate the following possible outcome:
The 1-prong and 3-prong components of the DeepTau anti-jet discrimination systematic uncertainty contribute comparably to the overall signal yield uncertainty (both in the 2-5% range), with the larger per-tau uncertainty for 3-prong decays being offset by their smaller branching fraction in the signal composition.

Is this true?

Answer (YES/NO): NO